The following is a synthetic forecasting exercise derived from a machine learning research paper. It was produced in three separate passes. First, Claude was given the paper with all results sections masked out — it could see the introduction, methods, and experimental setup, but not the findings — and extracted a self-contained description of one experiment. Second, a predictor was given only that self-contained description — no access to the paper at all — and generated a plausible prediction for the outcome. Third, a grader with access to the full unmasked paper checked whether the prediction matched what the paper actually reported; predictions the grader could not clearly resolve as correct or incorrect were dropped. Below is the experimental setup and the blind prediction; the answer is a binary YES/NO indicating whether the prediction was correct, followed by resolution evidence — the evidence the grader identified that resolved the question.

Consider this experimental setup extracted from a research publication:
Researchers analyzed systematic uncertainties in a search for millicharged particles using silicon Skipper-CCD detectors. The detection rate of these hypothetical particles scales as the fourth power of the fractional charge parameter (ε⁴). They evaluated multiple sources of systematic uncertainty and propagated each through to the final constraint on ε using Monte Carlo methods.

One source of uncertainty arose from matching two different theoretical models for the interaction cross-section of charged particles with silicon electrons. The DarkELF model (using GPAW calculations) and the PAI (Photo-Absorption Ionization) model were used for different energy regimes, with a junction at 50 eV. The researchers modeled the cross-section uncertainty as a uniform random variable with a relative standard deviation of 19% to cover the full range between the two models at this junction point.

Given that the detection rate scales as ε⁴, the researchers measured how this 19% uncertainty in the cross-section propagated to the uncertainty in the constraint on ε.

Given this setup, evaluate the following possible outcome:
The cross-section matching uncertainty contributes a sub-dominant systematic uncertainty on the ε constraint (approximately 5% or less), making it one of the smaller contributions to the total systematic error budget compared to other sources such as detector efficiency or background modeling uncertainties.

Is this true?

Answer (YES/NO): NO